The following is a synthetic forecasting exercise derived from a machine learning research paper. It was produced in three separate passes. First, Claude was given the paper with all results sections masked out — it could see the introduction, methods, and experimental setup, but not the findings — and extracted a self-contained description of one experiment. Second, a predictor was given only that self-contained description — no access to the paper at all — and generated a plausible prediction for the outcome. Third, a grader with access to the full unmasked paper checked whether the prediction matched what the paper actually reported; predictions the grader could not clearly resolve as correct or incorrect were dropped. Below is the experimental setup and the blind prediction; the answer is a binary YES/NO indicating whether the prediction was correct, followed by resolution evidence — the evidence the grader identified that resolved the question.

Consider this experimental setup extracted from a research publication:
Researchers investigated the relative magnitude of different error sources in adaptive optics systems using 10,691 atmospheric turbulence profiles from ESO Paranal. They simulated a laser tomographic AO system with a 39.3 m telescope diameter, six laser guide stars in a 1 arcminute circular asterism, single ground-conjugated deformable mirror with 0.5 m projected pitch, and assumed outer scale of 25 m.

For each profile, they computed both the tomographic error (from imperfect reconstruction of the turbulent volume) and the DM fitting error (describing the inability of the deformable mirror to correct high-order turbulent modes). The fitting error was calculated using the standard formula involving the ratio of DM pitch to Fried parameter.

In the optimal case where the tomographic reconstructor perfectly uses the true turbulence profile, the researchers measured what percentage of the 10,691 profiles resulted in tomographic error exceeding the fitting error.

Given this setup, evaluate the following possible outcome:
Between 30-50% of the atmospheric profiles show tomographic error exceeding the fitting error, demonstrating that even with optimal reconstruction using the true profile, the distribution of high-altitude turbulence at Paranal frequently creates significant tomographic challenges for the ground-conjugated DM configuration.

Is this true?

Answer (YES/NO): NO